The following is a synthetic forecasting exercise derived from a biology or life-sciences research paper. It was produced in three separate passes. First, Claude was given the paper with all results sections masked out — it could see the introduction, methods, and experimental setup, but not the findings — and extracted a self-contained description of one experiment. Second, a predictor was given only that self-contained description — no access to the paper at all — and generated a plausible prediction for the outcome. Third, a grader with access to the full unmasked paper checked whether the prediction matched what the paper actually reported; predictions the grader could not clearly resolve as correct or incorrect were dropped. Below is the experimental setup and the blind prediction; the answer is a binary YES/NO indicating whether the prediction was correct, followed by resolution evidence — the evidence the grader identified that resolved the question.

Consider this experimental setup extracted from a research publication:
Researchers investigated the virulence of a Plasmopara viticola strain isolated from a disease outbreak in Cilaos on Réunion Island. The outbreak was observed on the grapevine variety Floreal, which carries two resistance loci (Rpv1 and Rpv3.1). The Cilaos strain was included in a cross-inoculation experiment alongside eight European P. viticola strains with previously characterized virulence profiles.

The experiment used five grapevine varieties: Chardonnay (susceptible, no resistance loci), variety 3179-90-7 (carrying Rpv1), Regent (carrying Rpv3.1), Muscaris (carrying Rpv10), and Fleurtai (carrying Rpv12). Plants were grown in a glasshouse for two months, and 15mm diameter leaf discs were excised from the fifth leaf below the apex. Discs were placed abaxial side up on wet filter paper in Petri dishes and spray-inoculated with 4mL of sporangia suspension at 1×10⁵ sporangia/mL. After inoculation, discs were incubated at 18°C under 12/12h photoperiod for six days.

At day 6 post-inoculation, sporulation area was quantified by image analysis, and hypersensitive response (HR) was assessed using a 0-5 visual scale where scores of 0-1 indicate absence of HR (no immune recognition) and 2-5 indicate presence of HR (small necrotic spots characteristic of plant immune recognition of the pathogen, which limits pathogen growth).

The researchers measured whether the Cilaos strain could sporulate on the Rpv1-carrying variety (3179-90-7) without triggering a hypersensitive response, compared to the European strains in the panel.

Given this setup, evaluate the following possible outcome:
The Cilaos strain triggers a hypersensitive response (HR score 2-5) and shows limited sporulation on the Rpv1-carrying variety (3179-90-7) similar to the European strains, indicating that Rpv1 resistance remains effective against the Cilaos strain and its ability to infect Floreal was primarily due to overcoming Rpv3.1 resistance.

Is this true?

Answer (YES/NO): NO